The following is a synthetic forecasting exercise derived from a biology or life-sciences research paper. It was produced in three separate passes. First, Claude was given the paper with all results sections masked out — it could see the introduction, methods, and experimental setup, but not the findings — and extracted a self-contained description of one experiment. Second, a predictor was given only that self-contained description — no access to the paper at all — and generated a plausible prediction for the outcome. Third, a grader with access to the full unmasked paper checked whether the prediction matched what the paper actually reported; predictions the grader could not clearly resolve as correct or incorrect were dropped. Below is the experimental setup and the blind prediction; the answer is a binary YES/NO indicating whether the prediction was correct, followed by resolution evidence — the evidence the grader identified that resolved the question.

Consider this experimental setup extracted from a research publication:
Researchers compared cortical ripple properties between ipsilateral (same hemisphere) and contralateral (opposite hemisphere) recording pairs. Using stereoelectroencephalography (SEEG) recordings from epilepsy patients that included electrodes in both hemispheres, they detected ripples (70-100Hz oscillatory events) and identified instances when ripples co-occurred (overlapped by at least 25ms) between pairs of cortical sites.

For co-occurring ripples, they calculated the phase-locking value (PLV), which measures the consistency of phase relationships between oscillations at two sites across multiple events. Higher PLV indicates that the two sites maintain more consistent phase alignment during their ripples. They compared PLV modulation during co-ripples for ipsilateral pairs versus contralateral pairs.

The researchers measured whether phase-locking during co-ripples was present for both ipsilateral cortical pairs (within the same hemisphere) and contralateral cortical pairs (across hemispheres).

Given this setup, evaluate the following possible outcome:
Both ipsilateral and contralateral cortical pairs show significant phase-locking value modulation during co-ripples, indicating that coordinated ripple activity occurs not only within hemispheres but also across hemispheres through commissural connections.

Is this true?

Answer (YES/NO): YES